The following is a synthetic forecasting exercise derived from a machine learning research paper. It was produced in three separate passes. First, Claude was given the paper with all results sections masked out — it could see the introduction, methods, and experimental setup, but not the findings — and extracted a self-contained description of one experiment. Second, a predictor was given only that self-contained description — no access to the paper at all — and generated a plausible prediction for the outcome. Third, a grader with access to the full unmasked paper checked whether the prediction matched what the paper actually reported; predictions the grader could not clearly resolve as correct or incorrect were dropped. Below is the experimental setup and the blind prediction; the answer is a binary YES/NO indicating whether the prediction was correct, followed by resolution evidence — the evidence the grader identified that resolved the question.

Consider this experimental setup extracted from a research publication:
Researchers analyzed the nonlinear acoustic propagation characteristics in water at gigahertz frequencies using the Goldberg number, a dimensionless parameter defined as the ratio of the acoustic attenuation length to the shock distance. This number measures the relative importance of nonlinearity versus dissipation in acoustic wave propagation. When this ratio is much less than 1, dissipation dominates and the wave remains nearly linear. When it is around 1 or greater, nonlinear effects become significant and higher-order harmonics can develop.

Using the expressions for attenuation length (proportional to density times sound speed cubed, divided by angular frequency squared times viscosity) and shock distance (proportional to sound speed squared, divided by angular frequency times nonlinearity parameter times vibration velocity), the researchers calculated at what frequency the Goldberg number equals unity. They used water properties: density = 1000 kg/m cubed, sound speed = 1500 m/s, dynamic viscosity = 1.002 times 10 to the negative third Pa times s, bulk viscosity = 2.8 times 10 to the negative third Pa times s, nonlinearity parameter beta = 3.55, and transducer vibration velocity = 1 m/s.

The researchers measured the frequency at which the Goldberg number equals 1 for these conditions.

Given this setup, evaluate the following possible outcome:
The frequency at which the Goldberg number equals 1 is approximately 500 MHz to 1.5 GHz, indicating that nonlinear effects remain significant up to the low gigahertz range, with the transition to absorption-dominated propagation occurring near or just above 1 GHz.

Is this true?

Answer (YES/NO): NO